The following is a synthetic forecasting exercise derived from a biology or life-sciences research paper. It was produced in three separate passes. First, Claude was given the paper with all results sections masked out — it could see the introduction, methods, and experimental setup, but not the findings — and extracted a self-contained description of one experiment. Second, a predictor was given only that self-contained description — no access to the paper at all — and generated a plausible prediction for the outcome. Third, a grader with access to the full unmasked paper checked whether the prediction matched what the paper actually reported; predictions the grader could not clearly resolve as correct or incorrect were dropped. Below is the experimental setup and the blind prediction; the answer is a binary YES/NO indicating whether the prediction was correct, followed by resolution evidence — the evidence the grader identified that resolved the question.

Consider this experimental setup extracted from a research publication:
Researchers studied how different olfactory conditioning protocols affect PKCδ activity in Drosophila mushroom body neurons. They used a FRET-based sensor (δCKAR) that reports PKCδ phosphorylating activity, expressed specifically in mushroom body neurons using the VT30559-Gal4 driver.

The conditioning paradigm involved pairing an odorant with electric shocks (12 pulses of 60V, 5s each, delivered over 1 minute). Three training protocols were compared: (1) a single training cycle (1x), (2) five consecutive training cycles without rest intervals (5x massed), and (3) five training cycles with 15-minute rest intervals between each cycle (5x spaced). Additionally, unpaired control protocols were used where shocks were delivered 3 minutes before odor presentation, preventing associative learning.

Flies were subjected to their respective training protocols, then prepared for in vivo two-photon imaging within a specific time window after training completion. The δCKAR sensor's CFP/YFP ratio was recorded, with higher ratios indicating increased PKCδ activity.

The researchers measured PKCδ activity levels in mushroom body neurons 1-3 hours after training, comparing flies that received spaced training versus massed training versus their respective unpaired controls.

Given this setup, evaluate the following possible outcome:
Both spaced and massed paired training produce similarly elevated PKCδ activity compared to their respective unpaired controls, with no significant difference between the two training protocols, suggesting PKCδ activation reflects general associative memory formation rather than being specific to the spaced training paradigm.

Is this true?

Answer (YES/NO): NO